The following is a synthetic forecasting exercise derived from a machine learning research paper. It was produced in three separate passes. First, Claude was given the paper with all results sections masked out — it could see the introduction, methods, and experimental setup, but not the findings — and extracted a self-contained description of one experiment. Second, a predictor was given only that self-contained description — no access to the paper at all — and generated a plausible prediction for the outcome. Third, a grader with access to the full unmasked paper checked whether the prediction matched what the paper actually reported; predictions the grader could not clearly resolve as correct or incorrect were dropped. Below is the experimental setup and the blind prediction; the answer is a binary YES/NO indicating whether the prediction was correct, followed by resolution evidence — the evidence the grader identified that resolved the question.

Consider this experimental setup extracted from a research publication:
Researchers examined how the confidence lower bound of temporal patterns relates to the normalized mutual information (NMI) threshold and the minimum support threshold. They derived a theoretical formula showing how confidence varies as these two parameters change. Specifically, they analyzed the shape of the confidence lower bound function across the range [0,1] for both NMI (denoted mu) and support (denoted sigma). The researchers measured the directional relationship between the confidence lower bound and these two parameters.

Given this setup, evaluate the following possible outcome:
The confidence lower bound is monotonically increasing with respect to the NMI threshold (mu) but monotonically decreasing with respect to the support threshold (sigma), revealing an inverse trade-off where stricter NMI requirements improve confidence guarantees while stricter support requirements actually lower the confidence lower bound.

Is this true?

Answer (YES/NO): NO